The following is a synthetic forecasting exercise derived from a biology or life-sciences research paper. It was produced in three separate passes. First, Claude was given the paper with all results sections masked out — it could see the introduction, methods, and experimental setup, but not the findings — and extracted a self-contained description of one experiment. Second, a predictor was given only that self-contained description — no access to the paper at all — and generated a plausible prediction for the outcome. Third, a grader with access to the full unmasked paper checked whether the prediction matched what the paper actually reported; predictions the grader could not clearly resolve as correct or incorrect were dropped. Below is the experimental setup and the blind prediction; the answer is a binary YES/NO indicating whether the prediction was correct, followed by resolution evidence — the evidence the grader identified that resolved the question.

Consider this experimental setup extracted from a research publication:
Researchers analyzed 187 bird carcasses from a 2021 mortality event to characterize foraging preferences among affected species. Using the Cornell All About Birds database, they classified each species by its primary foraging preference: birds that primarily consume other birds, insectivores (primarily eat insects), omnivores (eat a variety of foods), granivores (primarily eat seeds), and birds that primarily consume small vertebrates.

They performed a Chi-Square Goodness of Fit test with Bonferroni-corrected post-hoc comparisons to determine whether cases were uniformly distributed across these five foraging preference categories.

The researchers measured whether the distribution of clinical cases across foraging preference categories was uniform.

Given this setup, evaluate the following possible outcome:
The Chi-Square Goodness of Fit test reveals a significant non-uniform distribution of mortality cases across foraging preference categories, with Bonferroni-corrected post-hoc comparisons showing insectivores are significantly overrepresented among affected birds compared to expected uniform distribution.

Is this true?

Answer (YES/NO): NO